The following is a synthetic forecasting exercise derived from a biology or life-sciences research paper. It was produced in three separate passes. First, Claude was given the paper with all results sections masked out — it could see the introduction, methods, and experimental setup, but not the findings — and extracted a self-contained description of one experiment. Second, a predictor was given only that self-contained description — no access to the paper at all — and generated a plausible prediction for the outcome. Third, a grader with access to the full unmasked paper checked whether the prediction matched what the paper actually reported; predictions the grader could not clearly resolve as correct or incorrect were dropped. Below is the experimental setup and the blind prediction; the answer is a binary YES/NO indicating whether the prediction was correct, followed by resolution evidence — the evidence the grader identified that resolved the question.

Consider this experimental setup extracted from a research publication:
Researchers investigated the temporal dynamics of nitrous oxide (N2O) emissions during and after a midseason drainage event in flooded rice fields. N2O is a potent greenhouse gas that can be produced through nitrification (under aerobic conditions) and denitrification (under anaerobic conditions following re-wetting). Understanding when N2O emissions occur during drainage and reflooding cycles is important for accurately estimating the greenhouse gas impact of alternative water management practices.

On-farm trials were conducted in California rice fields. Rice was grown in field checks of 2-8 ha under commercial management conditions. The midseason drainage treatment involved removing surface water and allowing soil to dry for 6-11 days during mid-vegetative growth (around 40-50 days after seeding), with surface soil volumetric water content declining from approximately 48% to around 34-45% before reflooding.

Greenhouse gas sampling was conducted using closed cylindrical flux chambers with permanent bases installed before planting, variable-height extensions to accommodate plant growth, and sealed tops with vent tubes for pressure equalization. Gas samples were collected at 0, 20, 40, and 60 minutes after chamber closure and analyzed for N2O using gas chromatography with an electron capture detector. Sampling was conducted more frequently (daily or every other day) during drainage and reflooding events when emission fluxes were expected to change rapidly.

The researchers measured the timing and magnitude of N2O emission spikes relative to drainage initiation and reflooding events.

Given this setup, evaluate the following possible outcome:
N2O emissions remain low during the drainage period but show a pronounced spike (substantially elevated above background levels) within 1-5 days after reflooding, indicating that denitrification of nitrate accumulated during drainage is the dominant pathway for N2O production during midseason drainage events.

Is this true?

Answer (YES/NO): NO